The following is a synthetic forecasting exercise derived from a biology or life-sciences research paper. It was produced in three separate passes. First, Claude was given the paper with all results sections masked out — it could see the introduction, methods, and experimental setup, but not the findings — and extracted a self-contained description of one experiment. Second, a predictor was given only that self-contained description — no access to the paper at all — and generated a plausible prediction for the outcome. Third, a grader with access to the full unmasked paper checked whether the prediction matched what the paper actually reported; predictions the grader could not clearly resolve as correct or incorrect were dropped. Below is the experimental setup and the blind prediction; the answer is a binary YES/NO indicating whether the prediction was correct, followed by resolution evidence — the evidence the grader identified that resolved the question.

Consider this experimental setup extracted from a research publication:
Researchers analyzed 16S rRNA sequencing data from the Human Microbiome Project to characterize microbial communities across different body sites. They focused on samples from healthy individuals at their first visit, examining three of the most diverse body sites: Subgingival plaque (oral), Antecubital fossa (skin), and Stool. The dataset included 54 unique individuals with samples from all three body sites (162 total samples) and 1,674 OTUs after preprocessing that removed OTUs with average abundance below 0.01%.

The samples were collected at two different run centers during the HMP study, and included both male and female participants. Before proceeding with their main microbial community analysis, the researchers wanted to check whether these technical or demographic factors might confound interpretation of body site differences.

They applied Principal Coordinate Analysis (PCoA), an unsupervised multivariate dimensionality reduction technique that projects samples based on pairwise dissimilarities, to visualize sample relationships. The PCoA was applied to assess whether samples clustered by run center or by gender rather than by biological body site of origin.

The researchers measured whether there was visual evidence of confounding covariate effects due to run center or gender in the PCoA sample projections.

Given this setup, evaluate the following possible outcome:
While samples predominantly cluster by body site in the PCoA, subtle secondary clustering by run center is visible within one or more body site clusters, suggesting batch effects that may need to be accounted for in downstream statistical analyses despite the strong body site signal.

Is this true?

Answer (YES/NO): NO